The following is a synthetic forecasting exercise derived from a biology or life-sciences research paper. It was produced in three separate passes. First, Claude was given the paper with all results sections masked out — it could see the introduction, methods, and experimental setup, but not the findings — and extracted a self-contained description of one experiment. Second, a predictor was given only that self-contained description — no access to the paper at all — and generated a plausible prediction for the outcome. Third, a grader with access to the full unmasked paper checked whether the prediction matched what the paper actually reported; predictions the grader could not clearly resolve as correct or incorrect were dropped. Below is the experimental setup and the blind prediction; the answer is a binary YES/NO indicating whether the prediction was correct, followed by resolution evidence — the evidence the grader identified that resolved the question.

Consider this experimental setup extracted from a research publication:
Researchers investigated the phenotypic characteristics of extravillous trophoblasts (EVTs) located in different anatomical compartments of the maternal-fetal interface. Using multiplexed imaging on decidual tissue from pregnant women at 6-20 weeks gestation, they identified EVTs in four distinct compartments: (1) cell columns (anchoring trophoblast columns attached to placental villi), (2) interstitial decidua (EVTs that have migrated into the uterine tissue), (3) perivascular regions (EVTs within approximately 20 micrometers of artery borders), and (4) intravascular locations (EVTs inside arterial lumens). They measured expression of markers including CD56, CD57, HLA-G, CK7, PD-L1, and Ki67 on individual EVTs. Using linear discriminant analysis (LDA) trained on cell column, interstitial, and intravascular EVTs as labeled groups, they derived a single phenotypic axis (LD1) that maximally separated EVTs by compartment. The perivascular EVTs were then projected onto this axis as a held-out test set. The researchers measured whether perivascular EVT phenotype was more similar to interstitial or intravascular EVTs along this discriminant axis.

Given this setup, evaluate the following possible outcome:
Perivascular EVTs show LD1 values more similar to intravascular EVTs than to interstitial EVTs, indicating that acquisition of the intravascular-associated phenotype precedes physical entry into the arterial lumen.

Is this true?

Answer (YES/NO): YES